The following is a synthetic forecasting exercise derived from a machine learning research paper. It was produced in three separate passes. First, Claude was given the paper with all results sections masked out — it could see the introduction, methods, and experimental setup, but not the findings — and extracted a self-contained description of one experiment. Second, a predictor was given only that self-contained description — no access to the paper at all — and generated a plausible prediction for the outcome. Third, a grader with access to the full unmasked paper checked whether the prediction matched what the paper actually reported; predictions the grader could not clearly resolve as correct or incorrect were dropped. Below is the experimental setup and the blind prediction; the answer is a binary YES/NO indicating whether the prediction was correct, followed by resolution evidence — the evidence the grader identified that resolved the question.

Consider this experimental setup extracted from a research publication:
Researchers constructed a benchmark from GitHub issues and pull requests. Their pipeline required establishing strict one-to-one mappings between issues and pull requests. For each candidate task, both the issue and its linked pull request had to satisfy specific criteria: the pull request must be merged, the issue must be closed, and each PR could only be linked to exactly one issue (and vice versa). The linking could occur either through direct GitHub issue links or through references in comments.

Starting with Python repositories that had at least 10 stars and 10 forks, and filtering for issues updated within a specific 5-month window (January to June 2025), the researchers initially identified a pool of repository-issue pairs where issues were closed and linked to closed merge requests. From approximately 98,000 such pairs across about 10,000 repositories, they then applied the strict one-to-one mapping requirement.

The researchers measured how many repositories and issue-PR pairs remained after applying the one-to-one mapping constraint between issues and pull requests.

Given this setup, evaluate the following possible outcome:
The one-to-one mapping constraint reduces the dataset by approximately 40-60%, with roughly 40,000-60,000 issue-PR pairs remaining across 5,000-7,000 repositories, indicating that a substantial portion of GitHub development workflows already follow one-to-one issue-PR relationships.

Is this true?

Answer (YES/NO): NO